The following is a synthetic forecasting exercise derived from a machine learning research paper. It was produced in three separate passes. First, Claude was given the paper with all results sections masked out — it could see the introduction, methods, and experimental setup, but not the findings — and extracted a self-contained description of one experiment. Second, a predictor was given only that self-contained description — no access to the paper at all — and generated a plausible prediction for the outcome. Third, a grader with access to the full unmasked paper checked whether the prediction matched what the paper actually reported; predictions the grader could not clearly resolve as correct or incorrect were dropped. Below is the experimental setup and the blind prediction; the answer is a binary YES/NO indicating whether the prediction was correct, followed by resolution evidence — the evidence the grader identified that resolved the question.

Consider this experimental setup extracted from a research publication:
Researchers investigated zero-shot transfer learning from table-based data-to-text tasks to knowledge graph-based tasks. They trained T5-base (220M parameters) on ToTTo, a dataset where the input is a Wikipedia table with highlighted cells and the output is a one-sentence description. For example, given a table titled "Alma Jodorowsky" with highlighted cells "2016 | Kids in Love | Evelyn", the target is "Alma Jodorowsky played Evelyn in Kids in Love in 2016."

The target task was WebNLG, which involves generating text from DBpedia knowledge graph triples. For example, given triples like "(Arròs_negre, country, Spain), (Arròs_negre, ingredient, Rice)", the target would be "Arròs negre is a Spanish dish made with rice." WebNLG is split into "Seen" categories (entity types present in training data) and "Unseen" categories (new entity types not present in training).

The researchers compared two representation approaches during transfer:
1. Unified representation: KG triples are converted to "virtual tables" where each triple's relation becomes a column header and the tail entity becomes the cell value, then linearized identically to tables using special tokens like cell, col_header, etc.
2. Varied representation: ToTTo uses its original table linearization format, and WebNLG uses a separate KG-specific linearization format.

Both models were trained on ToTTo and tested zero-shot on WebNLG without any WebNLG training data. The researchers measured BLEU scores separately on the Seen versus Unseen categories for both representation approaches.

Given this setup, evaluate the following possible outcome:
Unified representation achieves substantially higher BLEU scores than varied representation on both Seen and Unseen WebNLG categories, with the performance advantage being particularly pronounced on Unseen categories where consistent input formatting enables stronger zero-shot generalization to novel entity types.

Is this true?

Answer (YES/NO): YES